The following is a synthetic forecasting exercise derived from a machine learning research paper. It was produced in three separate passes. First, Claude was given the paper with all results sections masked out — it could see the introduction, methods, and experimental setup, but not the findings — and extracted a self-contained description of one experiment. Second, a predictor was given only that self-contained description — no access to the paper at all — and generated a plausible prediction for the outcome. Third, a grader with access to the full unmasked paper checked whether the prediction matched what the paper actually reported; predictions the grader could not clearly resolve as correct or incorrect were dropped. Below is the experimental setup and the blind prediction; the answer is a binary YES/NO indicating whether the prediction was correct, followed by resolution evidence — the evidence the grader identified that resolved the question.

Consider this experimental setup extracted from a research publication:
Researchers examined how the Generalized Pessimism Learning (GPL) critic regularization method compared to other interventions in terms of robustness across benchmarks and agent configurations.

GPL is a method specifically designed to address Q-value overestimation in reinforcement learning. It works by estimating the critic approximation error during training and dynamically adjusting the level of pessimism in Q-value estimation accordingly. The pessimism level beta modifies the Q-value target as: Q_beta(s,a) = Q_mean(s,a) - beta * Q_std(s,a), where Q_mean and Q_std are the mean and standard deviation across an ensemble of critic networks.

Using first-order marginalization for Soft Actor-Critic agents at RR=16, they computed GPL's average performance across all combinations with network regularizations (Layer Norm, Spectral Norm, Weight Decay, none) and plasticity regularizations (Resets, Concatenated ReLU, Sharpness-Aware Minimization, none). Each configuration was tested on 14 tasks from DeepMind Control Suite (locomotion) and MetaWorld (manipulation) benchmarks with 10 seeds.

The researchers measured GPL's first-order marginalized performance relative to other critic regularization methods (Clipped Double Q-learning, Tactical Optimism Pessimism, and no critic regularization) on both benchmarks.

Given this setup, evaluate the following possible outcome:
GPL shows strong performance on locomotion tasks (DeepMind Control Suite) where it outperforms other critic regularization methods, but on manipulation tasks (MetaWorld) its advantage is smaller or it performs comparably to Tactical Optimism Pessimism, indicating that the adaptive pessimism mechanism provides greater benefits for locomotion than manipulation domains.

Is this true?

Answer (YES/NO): NO